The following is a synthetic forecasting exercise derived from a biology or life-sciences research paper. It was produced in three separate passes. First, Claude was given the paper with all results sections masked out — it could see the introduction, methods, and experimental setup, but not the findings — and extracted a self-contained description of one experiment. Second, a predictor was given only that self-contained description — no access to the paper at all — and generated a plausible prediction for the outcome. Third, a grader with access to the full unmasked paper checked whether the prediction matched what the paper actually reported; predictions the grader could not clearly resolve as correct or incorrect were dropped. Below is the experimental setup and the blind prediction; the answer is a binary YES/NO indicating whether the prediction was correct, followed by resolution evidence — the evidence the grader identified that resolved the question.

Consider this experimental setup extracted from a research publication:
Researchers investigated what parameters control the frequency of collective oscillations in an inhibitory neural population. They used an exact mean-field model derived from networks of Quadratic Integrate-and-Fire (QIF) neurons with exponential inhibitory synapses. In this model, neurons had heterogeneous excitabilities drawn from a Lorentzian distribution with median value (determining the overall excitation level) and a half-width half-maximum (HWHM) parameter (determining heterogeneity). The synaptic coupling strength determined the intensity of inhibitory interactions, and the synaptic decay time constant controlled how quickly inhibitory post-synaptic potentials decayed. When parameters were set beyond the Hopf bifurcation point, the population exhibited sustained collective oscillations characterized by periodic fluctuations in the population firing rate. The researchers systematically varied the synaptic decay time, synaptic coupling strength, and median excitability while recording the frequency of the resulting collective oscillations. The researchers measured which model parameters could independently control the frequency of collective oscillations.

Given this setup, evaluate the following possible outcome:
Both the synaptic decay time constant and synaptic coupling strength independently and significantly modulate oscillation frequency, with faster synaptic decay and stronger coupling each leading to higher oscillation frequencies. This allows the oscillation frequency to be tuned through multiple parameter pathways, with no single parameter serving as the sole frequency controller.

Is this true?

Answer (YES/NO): NO